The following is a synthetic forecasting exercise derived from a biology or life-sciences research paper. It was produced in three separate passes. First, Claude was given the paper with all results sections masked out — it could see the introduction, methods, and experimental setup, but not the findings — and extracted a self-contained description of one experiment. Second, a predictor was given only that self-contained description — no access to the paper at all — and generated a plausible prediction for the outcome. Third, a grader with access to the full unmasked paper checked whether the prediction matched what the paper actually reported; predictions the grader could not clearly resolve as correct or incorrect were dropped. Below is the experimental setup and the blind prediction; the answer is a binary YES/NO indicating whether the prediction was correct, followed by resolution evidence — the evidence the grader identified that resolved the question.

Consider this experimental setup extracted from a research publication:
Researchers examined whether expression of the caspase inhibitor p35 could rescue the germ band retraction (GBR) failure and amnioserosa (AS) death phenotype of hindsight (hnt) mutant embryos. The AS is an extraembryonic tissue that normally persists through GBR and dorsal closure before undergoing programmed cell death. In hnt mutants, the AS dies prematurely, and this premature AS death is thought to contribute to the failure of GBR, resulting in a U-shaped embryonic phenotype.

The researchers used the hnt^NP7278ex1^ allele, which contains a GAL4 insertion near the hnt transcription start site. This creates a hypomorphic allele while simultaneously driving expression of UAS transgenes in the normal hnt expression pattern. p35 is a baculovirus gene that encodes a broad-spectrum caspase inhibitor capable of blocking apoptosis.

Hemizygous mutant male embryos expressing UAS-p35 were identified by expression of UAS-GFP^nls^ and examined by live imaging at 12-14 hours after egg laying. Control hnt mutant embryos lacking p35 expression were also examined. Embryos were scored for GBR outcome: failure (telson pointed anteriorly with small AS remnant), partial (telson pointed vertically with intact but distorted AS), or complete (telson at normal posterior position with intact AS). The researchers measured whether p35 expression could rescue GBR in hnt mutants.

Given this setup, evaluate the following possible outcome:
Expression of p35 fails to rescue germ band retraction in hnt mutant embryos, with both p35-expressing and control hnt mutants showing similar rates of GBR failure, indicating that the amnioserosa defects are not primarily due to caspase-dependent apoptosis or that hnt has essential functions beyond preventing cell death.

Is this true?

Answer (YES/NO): NO